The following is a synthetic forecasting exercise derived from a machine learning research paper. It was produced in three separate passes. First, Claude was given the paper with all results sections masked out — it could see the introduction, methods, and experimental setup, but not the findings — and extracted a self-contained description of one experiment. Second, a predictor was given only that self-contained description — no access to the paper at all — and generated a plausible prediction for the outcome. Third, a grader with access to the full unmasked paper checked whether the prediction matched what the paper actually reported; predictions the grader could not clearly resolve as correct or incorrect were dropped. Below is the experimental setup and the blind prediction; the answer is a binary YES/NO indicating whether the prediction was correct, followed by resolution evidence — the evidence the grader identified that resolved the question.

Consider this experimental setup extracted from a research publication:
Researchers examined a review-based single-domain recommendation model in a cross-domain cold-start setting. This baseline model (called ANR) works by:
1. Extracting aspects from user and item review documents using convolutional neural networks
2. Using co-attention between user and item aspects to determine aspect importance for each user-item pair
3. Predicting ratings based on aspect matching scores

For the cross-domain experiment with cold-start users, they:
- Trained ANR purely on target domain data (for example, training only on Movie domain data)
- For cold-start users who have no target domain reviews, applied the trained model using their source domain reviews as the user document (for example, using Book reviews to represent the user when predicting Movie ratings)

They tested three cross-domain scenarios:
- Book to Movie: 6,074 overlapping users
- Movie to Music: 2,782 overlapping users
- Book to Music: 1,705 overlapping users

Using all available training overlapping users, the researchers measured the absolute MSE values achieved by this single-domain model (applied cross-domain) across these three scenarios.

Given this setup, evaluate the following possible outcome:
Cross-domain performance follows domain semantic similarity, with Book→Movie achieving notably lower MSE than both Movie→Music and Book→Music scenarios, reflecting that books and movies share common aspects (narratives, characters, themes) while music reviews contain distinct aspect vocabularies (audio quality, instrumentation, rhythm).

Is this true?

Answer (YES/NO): NO